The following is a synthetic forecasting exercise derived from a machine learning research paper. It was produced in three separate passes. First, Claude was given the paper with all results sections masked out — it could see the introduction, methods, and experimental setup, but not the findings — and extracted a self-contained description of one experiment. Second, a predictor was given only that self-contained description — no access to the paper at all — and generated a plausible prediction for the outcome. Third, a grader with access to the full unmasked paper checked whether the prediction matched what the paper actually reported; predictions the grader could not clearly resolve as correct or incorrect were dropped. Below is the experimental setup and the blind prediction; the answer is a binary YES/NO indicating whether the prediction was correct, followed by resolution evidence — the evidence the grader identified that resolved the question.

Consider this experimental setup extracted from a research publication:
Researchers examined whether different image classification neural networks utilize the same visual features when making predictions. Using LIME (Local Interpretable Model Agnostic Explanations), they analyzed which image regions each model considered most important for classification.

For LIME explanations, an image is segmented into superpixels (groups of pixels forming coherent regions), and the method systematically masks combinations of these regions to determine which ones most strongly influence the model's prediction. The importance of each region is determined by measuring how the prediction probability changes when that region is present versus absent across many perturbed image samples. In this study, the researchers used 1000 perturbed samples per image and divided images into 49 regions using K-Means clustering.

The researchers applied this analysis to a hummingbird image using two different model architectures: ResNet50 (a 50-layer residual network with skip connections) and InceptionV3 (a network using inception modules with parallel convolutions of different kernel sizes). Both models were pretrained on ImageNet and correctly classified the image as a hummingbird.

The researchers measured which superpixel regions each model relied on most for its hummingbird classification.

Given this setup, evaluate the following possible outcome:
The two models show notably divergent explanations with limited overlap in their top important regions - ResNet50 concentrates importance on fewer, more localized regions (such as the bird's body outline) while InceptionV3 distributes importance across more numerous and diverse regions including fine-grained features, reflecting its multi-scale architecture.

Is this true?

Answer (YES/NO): NO